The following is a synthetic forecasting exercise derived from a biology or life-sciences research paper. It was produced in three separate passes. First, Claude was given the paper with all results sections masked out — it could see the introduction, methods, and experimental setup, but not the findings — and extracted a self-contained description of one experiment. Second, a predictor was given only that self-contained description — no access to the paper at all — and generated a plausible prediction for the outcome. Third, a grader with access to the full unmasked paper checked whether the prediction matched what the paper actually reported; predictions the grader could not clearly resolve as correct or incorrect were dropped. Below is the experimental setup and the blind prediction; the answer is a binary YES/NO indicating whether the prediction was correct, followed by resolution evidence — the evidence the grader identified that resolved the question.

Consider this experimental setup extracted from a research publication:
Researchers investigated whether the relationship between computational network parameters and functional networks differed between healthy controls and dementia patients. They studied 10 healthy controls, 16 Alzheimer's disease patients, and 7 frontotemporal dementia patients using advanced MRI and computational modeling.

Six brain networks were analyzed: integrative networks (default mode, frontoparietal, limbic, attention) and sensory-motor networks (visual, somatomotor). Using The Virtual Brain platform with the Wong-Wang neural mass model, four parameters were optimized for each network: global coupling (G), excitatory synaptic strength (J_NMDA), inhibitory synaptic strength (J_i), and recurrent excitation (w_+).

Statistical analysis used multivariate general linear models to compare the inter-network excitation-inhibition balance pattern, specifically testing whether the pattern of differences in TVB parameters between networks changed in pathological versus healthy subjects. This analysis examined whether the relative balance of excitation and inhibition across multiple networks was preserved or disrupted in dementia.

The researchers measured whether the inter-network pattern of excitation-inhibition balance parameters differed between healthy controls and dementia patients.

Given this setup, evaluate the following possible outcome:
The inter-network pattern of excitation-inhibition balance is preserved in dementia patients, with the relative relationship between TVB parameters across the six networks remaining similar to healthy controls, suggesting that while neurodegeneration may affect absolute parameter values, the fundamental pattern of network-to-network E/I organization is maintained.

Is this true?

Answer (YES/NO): NO